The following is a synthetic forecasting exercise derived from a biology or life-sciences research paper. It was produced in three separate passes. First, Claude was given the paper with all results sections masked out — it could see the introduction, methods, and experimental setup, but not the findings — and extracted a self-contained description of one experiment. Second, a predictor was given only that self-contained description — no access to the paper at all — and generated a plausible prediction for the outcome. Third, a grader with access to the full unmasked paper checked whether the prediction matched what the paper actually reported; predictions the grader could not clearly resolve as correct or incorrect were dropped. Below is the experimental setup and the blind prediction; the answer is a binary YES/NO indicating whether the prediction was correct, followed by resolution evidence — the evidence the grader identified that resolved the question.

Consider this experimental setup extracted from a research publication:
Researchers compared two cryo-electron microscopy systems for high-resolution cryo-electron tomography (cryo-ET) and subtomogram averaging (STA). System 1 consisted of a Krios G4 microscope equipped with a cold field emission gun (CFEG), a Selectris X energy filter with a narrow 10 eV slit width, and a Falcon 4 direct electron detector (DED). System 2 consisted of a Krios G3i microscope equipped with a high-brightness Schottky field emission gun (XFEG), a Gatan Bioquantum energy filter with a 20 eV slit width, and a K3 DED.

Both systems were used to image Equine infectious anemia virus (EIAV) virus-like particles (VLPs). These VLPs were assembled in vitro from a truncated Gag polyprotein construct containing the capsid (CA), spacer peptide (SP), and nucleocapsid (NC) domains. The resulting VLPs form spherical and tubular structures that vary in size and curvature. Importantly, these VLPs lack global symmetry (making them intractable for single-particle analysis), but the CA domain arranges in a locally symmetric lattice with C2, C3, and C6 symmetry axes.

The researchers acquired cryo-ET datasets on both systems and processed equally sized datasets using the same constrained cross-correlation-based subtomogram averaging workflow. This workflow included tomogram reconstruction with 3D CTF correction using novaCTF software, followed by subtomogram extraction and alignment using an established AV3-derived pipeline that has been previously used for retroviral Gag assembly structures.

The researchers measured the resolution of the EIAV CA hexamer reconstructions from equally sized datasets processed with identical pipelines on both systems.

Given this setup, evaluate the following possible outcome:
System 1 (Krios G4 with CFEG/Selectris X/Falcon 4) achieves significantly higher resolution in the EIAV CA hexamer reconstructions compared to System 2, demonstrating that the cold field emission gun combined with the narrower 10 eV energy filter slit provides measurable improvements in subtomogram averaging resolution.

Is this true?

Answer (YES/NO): NO